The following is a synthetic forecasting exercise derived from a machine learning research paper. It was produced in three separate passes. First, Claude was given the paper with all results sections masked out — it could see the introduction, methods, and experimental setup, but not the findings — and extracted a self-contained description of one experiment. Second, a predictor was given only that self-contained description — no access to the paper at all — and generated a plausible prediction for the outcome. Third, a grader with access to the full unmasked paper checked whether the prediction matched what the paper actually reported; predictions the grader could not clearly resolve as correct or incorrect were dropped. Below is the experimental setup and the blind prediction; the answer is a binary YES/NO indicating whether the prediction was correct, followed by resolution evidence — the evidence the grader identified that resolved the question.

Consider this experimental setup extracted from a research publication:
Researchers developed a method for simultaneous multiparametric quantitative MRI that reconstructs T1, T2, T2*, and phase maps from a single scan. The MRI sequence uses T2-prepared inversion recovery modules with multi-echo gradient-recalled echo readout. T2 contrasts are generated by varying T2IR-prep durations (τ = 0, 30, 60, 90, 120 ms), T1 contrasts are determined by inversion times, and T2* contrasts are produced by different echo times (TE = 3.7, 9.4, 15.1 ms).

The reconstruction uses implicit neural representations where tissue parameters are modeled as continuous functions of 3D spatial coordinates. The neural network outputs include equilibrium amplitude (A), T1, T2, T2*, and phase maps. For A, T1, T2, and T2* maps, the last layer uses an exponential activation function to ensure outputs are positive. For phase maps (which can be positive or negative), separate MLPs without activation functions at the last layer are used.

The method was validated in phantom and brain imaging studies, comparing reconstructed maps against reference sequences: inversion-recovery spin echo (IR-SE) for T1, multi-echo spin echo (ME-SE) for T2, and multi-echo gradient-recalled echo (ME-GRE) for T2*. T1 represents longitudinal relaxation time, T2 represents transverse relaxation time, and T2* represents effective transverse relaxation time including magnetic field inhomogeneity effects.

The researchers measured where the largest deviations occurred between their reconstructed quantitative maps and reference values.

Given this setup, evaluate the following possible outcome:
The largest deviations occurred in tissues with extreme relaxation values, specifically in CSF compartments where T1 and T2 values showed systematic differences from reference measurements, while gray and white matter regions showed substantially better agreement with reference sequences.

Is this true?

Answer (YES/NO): NO